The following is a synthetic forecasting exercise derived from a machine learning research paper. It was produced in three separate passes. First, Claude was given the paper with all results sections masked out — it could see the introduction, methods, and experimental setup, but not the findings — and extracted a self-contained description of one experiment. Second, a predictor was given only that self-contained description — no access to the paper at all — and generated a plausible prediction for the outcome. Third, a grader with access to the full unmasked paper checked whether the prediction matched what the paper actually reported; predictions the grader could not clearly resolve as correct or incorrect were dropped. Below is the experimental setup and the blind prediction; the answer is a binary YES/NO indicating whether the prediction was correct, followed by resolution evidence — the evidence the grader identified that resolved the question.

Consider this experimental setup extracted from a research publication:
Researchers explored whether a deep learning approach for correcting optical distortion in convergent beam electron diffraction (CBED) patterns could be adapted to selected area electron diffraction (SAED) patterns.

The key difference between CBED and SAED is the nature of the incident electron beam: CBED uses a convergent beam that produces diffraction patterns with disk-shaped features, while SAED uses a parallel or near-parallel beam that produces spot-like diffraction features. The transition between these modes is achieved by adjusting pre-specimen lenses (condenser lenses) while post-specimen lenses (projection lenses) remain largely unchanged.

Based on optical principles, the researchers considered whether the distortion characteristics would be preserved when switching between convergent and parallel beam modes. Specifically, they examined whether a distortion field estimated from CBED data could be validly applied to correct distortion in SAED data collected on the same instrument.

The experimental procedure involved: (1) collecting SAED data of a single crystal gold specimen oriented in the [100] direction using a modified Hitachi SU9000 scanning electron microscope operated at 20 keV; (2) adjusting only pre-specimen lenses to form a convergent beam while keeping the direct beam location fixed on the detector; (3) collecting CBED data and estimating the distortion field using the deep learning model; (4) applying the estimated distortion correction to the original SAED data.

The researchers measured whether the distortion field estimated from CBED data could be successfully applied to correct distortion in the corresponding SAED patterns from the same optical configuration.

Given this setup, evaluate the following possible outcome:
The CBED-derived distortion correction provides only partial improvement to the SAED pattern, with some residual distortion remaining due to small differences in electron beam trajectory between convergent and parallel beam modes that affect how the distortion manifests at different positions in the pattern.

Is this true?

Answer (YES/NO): NO